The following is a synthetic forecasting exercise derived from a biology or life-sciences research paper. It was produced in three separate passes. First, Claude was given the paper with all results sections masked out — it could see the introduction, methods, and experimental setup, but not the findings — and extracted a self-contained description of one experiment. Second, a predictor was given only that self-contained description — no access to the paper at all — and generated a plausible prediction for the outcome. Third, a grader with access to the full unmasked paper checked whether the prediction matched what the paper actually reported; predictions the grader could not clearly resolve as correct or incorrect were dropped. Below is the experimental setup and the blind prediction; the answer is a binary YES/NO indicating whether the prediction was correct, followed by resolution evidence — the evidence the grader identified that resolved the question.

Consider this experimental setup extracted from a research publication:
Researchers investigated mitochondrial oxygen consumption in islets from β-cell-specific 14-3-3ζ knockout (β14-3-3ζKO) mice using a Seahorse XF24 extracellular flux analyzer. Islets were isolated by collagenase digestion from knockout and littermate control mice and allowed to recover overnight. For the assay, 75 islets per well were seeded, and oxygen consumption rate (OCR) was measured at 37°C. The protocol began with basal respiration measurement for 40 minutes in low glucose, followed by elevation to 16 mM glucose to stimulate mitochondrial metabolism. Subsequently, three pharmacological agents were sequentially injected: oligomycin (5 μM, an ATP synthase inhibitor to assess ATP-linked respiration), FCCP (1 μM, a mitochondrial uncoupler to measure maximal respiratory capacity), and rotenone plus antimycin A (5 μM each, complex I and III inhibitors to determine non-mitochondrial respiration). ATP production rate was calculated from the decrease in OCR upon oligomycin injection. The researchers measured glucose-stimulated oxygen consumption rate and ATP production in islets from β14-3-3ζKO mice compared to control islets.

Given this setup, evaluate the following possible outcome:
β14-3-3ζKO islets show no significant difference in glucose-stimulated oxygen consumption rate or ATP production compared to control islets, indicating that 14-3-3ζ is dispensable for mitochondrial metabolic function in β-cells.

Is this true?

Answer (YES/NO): NO